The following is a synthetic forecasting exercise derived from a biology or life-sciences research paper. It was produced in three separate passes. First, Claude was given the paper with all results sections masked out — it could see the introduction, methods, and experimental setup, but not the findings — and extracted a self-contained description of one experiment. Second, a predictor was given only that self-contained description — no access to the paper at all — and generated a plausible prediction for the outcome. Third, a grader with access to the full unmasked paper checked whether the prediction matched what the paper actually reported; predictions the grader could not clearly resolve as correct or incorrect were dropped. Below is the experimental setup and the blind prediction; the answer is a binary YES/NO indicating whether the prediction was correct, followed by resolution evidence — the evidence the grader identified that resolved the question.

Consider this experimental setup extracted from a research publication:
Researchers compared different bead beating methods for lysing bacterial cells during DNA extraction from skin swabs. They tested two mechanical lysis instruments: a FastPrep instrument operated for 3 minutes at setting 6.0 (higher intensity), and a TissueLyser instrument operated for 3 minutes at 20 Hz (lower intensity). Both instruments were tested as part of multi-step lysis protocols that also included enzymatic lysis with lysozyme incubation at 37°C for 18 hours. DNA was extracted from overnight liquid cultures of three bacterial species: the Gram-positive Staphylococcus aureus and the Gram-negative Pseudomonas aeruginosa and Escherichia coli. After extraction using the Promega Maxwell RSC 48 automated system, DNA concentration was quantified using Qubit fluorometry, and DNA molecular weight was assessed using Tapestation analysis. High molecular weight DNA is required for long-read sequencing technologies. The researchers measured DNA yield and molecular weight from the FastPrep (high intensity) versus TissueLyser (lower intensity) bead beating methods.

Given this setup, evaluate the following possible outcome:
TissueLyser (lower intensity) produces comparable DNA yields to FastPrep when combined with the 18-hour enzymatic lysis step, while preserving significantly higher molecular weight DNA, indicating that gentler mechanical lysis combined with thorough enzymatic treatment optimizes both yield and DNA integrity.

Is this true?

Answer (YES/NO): YES